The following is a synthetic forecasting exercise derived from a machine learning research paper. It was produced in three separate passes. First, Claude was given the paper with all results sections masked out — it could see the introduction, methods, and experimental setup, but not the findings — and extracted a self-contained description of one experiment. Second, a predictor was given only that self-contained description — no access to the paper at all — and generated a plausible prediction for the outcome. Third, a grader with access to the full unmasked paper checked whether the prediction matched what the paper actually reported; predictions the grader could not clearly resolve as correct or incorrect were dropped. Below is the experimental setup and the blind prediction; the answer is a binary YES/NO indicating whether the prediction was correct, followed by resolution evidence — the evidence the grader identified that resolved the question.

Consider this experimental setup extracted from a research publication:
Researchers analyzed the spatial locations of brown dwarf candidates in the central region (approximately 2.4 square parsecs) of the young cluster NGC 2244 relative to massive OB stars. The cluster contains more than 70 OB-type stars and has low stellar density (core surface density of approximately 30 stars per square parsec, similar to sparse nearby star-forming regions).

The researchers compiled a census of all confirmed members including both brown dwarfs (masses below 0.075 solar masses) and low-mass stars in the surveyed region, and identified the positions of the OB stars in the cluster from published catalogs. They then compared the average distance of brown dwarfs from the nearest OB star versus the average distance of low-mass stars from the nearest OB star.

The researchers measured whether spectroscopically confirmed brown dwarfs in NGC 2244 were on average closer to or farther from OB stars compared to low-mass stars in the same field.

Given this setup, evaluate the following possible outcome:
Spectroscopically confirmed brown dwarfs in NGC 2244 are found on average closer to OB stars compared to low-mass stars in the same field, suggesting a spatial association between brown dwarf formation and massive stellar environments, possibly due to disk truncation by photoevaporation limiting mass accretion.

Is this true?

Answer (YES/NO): YES